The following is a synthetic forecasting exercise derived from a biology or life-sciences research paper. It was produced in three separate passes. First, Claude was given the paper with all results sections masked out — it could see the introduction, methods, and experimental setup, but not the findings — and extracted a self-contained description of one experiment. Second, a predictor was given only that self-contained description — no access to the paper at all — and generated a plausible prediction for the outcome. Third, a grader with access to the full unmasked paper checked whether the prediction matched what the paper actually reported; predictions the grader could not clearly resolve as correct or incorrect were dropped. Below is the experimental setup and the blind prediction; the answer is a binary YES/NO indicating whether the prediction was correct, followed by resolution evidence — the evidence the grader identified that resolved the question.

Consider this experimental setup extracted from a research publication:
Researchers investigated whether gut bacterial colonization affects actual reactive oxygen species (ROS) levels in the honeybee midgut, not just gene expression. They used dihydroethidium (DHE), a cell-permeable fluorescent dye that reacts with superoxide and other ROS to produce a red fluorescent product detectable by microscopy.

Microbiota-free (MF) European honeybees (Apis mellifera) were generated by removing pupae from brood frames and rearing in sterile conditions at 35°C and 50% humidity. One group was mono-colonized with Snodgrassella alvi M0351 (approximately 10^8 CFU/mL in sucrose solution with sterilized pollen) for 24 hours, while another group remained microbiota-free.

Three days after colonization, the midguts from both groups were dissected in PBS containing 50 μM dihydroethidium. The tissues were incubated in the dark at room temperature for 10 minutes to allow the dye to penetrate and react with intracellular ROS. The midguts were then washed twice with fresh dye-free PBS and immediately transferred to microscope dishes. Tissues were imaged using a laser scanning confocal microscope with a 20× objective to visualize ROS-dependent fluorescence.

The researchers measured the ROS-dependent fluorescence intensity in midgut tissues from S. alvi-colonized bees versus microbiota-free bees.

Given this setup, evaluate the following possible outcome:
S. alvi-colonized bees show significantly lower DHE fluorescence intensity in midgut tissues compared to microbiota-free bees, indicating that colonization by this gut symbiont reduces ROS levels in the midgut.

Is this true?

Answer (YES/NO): NO